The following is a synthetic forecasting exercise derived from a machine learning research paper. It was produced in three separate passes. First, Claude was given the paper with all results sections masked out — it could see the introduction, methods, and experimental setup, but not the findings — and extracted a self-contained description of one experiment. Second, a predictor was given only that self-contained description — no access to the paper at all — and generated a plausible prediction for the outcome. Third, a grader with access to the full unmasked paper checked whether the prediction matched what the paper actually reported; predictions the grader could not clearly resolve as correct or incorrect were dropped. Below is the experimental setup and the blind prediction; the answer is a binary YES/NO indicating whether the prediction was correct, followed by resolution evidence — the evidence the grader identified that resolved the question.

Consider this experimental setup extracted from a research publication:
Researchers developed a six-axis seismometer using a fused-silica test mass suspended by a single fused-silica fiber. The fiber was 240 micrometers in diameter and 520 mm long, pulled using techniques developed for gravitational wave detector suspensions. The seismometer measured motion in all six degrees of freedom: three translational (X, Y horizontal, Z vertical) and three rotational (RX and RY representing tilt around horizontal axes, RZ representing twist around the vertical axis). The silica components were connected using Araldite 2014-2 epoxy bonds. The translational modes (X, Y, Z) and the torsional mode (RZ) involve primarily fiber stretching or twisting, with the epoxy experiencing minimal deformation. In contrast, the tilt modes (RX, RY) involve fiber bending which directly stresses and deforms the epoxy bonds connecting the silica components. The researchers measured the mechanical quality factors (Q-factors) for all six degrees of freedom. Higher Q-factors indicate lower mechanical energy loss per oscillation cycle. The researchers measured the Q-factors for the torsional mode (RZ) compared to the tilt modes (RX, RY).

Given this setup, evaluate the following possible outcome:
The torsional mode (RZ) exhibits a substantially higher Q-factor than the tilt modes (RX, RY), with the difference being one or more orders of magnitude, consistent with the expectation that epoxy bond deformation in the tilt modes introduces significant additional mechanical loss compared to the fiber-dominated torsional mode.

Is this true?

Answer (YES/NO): YES